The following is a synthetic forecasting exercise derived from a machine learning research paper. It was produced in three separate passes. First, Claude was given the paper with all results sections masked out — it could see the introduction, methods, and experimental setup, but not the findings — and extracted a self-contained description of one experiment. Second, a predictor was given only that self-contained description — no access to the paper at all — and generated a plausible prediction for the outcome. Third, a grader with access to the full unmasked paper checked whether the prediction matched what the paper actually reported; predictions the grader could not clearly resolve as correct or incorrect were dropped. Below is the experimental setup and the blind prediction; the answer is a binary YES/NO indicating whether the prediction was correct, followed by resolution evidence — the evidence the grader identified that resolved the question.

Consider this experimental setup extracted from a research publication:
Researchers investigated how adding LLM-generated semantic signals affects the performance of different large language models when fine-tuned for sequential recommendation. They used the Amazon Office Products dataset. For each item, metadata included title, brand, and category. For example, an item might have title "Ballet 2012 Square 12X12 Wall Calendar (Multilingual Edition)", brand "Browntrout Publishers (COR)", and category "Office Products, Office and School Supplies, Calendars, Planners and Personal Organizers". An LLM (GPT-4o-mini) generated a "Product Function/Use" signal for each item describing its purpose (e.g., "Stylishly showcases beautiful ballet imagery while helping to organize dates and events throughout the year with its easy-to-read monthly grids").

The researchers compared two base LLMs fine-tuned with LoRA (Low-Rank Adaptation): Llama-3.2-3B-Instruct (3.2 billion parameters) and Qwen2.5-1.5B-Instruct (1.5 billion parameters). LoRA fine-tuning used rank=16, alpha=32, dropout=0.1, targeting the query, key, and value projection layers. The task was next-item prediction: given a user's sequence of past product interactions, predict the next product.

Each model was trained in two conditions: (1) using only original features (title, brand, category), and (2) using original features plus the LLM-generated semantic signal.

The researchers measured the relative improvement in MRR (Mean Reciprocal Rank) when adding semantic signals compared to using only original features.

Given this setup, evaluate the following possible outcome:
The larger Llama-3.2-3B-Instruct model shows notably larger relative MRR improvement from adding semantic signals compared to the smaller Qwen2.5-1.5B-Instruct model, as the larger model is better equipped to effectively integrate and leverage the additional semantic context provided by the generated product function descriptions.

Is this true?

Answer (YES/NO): NO